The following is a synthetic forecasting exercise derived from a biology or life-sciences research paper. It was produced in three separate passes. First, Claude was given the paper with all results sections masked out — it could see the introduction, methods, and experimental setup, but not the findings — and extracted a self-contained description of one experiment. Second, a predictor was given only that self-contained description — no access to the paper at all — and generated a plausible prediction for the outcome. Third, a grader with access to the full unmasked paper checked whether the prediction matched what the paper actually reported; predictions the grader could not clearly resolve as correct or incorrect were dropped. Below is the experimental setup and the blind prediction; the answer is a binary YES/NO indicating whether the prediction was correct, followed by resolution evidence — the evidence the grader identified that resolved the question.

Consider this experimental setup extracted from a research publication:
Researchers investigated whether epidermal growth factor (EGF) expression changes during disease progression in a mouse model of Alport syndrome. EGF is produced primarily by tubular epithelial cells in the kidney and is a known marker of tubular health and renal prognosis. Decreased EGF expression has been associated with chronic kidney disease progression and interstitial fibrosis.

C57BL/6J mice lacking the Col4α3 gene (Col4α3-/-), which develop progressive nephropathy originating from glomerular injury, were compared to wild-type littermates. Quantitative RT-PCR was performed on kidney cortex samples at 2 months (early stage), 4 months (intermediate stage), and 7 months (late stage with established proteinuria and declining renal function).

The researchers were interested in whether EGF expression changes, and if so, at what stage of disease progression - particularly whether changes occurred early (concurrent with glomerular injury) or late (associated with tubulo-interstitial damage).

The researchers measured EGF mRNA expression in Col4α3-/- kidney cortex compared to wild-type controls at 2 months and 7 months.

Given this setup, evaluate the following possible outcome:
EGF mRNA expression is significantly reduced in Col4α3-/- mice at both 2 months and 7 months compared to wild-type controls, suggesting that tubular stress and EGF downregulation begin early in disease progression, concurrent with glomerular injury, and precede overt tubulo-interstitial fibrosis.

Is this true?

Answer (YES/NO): NO